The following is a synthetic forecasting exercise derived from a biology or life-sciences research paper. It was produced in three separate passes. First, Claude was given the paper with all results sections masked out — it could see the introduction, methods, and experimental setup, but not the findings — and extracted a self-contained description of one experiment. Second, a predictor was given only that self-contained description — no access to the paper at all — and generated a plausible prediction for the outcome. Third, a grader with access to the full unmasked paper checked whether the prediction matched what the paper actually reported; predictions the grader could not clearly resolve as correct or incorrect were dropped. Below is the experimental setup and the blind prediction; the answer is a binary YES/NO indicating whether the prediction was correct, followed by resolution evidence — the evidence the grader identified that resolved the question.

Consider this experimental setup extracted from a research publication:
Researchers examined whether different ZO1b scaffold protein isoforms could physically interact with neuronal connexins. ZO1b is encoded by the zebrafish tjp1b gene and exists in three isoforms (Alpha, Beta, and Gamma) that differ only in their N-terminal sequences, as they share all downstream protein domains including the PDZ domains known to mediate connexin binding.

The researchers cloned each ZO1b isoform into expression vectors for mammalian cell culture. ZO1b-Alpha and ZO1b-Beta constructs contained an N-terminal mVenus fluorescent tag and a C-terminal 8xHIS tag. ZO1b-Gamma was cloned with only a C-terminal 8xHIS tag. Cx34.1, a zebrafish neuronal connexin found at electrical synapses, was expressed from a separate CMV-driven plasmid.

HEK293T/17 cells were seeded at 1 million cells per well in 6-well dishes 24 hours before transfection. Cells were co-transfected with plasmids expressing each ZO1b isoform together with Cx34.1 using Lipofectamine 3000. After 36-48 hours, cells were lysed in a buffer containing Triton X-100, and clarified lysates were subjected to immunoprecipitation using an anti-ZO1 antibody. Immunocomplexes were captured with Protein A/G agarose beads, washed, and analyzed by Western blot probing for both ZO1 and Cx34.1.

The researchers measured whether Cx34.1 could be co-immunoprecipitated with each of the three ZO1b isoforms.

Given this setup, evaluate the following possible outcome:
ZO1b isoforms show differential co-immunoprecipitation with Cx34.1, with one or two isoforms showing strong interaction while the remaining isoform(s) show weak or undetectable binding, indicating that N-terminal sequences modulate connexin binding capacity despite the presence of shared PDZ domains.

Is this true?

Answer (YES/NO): NO